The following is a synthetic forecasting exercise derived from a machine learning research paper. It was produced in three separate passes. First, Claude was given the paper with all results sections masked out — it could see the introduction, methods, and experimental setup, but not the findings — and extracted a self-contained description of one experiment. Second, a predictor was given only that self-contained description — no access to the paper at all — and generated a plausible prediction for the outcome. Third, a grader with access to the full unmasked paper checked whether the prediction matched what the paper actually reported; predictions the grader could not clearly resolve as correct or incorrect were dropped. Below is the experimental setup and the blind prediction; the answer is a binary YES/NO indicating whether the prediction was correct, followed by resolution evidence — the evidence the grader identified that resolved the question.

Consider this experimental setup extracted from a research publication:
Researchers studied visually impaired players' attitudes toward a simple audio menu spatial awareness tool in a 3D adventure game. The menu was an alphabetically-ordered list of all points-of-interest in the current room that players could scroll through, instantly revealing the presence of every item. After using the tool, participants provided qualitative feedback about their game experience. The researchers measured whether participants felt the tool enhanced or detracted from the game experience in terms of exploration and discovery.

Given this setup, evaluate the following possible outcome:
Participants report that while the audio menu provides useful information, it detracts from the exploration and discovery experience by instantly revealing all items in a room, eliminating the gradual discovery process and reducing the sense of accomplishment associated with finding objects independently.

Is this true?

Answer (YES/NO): YES